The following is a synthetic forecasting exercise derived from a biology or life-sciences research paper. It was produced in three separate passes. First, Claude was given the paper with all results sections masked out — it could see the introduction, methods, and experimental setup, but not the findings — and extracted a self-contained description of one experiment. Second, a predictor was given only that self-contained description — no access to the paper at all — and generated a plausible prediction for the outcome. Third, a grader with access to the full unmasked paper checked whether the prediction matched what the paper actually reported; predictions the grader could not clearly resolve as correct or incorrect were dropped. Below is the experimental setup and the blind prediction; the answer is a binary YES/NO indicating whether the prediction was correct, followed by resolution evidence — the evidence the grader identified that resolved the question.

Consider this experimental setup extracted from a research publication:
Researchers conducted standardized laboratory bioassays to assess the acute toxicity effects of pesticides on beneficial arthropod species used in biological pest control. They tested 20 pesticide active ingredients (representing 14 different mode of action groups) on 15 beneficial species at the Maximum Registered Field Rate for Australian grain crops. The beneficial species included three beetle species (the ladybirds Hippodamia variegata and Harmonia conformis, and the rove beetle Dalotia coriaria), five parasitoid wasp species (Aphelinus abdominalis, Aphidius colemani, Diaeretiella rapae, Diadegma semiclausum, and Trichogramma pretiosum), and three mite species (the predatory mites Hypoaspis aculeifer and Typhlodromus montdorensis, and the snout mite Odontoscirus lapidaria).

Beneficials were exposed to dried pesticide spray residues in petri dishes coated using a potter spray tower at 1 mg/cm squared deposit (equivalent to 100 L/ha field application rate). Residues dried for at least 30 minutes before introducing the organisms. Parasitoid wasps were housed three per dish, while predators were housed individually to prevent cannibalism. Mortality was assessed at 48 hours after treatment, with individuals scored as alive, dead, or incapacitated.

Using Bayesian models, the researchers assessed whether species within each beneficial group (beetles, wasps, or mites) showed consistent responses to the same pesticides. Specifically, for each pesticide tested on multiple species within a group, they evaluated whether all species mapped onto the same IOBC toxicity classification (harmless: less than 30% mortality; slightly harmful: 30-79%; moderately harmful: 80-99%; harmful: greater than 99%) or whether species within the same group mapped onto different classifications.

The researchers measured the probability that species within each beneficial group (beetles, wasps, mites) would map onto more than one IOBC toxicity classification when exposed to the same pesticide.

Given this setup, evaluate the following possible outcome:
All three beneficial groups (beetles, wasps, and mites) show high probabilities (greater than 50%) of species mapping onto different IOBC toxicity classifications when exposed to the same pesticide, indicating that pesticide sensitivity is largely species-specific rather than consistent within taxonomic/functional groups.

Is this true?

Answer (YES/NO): NO